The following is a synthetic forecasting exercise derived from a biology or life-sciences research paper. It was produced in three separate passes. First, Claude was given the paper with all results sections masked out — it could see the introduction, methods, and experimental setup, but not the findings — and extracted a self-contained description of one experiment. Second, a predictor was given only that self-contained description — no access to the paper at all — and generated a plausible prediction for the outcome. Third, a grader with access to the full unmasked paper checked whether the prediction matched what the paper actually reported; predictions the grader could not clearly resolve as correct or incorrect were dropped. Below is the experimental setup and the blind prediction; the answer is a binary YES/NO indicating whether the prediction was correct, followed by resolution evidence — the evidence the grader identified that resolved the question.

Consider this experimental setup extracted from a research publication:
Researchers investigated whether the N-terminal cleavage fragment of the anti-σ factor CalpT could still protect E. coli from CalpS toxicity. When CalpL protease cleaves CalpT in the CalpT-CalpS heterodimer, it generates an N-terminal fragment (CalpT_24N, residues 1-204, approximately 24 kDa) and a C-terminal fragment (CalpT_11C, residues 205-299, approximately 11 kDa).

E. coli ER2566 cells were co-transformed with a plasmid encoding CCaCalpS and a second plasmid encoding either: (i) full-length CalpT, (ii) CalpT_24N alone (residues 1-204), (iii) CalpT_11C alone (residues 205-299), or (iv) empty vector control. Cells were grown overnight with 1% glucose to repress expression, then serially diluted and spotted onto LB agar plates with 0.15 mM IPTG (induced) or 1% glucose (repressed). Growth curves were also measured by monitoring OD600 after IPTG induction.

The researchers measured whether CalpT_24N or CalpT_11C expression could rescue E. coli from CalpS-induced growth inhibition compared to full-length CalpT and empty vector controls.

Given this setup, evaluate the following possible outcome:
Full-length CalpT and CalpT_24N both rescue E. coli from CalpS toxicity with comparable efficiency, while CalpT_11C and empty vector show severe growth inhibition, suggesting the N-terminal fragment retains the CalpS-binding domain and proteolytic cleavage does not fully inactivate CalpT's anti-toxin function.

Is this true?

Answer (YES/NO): NO